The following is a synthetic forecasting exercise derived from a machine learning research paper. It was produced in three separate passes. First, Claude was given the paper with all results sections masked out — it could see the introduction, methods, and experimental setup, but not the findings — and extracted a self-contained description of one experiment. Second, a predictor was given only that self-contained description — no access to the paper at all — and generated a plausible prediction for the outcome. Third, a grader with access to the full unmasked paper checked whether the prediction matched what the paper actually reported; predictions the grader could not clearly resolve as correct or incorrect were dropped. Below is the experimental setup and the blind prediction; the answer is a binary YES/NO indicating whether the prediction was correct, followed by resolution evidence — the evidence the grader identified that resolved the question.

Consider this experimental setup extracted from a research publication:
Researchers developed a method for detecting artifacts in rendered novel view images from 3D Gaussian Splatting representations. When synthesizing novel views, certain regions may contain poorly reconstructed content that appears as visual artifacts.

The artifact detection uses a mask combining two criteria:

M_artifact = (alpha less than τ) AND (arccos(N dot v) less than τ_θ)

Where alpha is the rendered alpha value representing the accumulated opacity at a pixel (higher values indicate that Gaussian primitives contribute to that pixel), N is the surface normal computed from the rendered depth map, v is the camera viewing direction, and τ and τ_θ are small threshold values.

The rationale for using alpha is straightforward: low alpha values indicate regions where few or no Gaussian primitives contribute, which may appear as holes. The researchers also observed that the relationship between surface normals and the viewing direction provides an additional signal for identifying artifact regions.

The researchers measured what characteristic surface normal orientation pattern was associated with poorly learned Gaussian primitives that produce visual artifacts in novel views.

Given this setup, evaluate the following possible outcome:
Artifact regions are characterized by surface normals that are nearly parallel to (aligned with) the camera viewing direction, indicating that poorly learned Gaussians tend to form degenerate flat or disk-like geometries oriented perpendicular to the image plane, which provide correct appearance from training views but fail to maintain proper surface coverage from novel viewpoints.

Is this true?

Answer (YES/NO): YES